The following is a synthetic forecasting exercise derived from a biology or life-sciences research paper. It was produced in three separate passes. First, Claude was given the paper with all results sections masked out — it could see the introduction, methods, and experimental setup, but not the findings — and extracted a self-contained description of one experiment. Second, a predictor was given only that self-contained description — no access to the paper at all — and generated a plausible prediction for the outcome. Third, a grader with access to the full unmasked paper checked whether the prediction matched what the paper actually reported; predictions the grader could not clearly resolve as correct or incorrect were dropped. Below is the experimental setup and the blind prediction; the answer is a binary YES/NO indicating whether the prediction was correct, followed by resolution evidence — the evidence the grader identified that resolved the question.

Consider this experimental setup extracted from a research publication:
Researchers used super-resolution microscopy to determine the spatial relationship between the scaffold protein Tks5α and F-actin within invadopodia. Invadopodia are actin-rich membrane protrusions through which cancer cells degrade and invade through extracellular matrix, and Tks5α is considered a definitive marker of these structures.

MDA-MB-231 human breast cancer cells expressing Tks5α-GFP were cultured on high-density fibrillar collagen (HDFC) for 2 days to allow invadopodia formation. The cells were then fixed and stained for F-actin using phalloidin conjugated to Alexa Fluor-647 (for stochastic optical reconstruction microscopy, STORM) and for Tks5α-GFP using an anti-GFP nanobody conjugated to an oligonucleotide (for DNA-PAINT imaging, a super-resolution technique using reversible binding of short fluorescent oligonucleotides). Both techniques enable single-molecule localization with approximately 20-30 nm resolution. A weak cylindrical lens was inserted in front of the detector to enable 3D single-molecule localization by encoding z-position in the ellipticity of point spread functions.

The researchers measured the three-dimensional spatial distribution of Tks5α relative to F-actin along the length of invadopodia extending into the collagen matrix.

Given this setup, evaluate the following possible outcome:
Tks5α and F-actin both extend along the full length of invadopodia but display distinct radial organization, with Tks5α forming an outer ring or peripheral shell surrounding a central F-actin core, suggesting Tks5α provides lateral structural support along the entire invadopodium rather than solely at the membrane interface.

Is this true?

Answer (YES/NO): NO